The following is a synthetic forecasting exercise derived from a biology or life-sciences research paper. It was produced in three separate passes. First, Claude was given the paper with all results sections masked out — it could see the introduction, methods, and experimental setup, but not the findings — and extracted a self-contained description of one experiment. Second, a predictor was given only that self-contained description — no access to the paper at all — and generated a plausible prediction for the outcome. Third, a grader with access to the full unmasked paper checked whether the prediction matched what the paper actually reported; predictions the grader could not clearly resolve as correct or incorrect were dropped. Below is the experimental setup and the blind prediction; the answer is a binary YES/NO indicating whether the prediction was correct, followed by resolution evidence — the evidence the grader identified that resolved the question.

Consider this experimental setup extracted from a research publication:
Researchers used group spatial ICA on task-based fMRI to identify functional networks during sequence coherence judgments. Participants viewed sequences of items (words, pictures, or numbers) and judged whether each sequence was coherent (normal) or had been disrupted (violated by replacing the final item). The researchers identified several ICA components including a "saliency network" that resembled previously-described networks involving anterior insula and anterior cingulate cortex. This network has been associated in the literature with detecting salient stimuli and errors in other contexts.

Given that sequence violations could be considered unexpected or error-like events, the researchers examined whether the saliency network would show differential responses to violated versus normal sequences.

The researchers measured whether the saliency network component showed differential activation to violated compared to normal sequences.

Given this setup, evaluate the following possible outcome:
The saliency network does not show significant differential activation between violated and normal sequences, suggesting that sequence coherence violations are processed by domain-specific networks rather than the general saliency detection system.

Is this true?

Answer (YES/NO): YES